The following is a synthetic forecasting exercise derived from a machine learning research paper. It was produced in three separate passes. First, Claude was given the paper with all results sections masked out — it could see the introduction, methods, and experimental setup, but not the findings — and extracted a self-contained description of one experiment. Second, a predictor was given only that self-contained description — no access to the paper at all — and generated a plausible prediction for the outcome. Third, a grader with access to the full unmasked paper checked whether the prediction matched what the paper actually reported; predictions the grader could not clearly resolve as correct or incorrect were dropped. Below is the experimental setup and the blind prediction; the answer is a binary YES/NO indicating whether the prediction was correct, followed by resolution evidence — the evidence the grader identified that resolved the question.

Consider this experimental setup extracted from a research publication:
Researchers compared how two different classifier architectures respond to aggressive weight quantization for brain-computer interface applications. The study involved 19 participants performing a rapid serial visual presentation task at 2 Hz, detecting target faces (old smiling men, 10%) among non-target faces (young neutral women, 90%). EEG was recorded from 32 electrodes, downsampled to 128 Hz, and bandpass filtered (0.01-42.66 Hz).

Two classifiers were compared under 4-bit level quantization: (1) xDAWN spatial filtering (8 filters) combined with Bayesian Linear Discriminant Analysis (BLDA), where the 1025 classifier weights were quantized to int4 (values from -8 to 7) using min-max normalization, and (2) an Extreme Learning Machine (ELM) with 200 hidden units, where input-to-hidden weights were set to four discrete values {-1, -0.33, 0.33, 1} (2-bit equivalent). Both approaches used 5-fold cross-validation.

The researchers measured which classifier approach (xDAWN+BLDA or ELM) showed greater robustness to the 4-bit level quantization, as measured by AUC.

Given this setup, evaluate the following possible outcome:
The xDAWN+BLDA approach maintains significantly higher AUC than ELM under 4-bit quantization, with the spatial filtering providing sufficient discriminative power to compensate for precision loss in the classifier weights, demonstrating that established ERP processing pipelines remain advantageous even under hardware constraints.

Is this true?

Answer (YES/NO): YES